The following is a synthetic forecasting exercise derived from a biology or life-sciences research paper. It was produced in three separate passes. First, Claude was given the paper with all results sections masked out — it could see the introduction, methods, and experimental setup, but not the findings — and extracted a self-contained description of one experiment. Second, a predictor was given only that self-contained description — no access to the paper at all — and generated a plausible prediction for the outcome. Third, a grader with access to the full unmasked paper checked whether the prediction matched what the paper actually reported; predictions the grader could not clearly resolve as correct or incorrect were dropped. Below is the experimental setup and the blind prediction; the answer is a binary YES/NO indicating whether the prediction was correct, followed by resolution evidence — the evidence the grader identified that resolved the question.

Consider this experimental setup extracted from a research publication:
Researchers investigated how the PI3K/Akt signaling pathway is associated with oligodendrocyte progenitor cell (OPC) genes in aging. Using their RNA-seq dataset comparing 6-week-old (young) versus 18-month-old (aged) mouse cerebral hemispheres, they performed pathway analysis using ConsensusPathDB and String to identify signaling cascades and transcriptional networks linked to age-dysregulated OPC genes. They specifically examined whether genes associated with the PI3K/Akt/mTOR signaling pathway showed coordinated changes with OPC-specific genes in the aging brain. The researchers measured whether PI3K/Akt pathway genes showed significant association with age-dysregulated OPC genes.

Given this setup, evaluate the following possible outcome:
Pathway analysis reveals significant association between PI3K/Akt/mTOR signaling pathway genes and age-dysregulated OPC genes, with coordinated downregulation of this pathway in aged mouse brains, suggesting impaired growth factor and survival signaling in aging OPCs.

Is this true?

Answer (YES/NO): NO